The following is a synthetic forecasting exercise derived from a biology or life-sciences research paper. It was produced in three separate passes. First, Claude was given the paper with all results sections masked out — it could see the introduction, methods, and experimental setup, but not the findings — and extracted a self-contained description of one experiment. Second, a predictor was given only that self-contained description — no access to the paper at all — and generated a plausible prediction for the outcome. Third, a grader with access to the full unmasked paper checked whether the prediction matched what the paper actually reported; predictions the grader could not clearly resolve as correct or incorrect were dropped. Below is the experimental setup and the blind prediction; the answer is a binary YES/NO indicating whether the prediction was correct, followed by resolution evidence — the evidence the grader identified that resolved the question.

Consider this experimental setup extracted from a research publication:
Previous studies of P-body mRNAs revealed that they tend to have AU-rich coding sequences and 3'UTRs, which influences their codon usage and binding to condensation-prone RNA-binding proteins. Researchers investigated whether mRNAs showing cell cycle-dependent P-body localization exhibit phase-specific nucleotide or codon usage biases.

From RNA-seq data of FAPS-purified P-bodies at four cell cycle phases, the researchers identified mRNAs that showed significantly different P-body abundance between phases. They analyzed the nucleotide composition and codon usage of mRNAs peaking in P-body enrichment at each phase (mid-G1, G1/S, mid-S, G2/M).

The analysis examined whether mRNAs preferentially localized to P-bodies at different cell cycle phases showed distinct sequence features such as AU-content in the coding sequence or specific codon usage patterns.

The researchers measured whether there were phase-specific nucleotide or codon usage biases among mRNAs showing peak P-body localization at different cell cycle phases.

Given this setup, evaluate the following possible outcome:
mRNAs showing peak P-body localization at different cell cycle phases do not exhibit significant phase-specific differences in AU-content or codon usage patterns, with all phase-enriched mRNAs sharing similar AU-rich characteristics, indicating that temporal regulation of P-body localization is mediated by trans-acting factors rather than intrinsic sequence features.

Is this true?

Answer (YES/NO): NO